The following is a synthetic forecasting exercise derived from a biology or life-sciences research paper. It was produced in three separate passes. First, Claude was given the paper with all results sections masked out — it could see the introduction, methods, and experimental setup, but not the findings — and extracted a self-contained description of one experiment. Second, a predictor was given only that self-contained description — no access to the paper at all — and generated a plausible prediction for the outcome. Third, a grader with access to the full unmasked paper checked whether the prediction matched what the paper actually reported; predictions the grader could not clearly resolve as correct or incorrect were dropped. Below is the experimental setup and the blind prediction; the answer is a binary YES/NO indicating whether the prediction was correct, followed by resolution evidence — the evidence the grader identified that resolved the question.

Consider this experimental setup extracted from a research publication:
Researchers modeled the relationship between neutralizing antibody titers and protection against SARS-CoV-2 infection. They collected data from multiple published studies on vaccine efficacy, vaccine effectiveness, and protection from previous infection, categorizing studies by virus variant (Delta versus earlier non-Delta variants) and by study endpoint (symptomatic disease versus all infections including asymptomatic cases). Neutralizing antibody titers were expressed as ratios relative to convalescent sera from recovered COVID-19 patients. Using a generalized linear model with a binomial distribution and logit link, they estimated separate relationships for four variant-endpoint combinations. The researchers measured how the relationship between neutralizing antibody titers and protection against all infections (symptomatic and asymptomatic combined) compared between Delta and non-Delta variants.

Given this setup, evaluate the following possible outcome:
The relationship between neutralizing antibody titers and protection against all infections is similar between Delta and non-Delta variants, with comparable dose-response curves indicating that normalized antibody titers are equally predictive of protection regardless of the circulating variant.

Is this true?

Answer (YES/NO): NO